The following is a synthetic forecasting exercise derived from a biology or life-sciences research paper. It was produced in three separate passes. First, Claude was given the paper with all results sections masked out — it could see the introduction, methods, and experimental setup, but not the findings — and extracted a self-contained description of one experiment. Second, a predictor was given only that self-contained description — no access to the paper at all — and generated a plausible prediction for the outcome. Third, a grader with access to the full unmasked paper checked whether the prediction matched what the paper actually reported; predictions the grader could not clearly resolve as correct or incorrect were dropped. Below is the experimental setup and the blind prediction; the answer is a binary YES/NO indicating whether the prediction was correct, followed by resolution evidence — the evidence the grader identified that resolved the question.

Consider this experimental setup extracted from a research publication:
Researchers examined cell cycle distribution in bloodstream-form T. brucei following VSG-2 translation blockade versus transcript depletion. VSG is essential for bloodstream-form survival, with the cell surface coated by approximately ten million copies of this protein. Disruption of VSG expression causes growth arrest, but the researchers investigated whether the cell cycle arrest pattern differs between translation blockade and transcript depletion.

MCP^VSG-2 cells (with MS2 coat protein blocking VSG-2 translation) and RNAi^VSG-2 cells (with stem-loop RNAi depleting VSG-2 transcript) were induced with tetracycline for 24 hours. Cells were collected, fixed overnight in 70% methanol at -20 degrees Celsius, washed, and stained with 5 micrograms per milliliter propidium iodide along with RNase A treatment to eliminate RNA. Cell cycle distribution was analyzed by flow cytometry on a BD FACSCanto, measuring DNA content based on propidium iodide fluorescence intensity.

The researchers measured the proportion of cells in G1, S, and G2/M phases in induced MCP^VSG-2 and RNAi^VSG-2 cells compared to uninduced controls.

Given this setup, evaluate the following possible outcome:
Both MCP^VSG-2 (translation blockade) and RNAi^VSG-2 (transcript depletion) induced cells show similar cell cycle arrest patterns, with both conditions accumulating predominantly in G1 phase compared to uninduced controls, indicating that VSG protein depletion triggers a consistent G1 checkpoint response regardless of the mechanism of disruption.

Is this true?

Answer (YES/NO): NO